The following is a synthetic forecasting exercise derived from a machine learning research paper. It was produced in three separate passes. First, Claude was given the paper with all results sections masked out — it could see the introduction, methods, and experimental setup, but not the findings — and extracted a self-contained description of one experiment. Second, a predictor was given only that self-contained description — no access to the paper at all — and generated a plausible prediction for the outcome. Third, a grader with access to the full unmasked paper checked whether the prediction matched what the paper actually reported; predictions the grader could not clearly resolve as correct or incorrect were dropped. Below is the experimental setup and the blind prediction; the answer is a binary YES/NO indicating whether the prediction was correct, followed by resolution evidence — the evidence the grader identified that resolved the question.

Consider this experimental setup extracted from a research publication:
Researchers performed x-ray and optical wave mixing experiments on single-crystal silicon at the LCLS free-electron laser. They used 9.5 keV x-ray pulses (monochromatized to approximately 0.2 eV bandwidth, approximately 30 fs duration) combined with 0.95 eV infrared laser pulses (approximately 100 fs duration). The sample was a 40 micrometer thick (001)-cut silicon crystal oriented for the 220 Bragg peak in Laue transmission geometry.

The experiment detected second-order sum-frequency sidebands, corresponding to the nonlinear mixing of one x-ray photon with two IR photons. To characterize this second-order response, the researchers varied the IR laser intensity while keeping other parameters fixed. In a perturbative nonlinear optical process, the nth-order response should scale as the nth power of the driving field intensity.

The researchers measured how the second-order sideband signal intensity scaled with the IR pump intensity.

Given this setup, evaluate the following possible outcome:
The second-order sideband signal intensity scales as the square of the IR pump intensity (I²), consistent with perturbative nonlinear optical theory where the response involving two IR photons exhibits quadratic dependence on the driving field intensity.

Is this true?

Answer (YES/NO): YES